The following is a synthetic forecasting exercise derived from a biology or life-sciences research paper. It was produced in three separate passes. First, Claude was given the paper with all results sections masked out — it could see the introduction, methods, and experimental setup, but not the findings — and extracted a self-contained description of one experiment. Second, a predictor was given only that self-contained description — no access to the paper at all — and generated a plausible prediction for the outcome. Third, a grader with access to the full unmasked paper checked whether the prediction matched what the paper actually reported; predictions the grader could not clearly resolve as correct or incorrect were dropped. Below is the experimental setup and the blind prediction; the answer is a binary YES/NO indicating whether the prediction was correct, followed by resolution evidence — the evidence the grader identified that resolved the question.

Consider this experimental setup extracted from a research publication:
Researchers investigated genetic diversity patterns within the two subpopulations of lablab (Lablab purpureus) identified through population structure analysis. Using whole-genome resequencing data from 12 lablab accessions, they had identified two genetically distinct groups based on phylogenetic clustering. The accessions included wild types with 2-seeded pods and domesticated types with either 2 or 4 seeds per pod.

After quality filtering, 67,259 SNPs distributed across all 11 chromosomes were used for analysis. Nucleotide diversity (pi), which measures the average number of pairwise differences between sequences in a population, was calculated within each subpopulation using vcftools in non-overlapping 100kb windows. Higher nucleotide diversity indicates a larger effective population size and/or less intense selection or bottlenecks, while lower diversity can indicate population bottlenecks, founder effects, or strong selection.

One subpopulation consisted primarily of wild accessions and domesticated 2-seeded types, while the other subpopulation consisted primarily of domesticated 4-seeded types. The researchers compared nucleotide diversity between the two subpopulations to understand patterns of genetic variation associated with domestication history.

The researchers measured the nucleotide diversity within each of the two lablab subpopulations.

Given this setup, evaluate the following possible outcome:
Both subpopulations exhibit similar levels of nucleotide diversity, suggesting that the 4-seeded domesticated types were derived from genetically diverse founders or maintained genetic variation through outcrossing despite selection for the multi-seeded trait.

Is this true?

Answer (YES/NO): NO